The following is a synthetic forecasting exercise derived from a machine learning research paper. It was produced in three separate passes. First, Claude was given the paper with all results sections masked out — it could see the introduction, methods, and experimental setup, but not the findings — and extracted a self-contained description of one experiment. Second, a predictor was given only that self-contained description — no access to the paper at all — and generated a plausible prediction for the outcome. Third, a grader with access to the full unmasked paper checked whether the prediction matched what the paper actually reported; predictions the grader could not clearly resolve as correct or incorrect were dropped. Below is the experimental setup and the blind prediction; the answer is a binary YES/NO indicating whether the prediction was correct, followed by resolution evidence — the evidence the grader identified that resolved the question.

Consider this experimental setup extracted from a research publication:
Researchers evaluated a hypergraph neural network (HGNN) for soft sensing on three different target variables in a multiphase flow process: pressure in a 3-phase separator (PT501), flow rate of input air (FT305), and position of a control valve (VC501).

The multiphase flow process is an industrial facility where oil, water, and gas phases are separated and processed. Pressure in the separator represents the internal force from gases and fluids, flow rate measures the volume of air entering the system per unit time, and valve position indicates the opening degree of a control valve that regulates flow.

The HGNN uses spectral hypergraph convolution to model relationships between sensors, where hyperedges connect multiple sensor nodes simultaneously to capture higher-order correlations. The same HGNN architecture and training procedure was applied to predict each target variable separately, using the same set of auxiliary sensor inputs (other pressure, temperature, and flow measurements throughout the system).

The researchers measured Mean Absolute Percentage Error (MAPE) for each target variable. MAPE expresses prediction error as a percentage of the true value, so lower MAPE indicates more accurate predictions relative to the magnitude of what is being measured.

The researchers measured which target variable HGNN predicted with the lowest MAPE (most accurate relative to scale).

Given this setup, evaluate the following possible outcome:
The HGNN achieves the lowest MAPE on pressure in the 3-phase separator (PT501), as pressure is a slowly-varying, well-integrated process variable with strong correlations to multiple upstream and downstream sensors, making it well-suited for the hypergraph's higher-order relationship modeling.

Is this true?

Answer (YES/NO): YES